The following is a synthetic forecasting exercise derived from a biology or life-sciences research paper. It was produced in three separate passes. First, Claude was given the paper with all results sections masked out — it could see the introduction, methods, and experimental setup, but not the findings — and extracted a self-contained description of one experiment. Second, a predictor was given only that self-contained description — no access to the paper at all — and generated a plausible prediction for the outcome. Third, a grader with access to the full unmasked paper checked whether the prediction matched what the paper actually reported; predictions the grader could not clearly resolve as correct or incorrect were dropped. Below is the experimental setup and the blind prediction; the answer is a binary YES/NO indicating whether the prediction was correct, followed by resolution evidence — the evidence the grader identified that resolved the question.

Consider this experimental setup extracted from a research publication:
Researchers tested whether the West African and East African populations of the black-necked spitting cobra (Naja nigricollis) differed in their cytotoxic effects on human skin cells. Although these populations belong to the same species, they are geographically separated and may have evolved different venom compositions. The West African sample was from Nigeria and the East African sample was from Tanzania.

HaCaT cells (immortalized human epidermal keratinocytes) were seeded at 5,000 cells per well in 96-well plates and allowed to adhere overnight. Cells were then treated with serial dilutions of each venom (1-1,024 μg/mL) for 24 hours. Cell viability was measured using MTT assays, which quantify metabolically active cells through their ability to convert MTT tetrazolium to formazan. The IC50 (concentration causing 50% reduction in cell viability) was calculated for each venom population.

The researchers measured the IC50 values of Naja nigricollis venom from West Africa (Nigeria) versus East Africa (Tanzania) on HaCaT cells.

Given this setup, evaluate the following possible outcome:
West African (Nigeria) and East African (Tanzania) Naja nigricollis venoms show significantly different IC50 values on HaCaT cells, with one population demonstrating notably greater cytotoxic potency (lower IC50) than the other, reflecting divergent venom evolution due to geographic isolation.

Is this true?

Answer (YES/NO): NO